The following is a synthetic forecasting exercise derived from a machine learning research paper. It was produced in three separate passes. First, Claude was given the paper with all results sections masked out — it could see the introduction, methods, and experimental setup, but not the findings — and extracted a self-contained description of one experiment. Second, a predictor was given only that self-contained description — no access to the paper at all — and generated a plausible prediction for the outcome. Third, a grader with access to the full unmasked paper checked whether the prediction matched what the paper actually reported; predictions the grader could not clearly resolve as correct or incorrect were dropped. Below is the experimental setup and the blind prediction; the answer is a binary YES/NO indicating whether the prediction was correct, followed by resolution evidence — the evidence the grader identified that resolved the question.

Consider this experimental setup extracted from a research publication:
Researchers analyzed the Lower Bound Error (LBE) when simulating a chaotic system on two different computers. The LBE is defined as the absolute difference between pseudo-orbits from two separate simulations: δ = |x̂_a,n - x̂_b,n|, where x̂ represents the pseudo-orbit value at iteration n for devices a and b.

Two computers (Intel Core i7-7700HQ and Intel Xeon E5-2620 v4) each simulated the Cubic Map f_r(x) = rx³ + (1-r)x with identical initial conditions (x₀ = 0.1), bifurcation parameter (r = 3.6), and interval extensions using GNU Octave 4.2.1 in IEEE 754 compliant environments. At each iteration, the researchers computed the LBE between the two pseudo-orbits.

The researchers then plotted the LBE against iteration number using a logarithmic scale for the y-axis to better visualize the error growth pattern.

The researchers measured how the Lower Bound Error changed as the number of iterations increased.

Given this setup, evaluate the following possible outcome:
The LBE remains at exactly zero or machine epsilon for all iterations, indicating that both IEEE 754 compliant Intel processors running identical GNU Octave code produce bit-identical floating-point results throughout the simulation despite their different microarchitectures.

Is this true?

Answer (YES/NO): NO